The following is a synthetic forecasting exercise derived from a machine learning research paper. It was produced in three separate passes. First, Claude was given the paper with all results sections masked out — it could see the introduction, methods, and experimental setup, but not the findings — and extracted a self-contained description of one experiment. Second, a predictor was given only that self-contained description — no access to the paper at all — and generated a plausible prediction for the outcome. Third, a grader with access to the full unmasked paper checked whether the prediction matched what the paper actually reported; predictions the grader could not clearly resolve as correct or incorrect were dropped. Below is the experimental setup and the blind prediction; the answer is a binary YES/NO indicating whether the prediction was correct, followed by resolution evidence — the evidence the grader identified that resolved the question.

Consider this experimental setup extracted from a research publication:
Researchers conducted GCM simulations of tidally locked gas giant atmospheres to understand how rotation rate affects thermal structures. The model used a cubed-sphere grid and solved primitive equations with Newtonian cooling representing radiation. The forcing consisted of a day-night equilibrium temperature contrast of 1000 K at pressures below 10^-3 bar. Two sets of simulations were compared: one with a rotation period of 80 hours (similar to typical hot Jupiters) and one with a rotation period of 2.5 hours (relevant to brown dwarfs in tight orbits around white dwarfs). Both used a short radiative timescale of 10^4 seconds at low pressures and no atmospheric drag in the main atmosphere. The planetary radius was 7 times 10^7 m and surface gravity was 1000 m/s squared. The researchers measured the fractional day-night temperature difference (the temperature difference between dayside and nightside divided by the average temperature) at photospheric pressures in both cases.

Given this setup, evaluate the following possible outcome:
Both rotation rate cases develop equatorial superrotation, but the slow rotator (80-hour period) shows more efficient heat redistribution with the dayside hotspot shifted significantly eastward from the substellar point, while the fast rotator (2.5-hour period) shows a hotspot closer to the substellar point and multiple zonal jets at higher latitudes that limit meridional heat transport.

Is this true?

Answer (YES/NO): YES